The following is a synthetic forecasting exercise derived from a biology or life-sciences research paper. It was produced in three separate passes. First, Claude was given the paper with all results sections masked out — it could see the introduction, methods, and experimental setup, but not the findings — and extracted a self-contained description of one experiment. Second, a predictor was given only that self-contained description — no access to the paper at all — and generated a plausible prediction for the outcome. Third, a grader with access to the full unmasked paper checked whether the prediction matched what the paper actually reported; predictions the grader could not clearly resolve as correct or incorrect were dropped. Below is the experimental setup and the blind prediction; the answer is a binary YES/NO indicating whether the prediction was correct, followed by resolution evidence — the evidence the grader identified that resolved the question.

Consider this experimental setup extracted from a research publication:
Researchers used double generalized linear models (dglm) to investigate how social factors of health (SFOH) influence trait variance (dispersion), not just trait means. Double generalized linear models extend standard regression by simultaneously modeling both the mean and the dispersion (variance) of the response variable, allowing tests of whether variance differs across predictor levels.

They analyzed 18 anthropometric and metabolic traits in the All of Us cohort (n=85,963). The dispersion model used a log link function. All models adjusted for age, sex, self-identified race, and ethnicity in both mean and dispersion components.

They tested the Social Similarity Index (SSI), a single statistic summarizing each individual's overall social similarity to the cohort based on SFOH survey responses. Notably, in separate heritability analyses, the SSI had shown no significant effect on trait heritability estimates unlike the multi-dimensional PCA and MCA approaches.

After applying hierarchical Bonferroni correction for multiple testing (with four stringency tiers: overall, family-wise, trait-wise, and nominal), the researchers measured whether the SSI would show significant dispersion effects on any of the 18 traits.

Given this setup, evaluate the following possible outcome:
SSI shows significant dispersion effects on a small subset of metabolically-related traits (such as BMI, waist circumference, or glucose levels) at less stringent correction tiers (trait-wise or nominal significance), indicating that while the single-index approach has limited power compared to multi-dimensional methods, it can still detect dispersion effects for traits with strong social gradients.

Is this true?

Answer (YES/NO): NO